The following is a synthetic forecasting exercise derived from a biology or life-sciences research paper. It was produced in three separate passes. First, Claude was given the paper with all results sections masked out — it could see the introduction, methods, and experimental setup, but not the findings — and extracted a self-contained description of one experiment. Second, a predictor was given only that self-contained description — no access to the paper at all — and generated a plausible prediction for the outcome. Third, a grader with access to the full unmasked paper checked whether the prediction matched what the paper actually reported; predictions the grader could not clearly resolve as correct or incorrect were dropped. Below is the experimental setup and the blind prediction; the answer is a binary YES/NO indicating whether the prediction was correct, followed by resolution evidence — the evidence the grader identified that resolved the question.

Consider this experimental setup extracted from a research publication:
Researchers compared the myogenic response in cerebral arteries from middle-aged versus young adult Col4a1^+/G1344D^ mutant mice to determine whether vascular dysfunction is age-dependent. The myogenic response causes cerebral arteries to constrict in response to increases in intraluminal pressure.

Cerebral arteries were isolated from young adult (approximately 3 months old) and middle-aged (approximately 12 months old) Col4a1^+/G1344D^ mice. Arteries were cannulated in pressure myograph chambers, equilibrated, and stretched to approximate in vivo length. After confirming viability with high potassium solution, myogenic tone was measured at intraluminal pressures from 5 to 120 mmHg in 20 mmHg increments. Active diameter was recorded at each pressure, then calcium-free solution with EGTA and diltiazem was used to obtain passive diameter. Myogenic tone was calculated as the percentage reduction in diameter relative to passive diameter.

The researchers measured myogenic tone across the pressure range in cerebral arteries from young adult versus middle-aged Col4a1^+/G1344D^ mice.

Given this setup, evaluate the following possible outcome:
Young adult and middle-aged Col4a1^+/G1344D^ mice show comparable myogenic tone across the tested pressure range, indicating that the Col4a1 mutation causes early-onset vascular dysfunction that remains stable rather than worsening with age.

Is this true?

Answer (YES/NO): NO